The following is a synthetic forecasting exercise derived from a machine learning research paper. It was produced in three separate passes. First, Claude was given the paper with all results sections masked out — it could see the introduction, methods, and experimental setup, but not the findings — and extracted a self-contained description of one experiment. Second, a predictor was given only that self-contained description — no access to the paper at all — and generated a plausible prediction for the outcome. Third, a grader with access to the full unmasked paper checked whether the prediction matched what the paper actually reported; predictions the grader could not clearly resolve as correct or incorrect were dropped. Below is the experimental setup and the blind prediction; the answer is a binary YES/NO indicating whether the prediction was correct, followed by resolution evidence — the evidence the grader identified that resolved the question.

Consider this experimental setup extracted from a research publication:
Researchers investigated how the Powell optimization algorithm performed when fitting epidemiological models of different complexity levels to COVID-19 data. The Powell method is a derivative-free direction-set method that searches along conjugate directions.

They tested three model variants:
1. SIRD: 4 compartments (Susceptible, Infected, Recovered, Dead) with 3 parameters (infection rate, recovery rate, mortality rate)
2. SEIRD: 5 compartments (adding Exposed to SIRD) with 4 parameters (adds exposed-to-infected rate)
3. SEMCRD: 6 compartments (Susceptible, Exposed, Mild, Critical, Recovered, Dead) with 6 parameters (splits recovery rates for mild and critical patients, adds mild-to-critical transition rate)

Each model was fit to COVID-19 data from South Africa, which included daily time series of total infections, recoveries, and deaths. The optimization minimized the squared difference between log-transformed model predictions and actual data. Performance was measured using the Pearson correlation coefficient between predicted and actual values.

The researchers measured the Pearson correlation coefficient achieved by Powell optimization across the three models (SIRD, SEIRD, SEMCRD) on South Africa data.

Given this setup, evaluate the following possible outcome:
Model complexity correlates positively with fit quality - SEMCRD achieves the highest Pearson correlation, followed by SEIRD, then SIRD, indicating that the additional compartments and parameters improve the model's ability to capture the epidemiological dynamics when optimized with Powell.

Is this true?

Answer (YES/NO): NO